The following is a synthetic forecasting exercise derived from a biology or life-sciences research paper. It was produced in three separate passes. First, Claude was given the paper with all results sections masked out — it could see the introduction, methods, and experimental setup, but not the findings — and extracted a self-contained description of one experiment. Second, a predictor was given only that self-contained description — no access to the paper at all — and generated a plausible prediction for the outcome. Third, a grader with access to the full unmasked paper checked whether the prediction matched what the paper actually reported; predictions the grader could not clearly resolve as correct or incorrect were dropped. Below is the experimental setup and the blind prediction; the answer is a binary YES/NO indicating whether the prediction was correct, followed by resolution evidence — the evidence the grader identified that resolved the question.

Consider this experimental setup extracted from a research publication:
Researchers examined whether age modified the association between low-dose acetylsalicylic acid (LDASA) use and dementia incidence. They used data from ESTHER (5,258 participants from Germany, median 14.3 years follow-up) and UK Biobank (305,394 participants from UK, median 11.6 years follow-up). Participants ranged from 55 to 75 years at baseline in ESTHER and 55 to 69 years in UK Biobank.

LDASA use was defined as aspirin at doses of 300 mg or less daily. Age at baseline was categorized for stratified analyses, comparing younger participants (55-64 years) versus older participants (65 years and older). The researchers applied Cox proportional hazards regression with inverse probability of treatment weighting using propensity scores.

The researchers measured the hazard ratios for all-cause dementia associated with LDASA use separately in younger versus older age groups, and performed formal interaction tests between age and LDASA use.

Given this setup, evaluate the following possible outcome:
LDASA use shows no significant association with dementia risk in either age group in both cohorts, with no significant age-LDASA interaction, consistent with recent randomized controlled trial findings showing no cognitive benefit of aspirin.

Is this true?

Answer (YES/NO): NO